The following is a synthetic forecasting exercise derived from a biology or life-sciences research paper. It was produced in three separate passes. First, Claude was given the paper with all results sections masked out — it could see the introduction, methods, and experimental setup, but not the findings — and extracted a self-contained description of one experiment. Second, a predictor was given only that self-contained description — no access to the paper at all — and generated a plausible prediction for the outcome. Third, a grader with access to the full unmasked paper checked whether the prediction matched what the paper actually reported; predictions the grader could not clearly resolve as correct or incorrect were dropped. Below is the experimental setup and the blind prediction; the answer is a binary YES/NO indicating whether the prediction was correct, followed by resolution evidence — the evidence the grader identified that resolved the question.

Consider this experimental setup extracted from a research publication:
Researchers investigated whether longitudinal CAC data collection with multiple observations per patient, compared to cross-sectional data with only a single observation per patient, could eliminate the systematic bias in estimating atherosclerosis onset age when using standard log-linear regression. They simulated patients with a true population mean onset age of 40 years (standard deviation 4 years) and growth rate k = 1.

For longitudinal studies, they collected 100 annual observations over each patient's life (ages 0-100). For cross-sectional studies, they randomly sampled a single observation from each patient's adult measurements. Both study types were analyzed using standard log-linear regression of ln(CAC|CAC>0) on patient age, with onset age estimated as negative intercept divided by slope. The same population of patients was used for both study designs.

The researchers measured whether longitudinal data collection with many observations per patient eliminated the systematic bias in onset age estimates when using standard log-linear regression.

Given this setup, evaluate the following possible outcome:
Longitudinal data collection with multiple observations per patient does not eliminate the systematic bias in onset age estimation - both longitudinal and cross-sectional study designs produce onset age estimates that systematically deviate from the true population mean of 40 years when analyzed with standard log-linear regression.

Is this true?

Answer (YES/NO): YES